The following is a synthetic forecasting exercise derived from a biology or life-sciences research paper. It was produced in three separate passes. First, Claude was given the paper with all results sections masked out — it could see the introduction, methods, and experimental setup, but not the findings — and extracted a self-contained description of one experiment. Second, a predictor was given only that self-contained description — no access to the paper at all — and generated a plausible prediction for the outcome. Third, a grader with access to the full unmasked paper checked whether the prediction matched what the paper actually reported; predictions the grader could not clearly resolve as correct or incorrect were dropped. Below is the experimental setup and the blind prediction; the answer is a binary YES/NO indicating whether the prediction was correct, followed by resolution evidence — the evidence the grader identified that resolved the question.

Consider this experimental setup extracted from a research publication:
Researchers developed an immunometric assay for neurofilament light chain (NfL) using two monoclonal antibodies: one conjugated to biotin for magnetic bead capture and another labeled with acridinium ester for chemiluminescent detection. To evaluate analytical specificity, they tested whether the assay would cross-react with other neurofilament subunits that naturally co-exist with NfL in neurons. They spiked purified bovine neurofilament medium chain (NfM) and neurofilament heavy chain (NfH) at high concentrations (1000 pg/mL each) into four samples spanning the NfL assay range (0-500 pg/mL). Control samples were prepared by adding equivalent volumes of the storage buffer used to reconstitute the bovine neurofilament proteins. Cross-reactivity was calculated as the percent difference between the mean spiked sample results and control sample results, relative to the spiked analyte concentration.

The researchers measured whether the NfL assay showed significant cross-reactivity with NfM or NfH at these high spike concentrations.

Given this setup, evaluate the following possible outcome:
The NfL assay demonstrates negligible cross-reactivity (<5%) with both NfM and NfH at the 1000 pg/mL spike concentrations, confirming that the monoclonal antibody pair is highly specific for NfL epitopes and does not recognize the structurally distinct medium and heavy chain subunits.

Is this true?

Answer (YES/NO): YES